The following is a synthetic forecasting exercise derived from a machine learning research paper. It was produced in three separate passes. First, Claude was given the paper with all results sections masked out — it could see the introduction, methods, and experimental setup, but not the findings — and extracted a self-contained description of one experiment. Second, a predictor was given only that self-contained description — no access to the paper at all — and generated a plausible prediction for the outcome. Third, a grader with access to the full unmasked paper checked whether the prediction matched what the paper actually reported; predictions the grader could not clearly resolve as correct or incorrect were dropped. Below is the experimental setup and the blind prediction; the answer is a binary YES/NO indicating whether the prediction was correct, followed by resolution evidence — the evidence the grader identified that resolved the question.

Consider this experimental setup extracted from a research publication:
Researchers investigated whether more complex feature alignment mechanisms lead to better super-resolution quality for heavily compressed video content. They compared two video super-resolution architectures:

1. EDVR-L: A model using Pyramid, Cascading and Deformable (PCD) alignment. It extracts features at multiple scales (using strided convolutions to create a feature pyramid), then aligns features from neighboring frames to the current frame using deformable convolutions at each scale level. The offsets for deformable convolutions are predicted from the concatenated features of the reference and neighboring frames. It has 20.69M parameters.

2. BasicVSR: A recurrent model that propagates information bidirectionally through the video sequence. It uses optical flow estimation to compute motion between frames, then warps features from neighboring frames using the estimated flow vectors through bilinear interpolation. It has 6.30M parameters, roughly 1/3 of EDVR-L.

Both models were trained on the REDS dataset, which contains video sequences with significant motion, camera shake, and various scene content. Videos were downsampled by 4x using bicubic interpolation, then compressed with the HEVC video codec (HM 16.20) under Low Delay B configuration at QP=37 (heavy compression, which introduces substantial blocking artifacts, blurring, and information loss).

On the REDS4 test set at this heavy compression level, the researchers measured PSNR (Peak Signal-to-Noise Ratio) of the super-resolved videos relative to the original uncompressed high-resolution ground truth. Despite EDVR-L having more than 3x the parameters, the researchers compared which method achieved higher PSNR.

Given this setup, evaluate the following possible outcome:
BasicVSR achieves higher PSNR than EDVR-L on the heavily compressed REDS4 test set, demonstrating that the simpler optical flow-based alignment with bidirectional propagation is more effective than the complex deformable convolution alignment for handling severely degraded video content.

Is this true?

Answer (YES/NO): YES